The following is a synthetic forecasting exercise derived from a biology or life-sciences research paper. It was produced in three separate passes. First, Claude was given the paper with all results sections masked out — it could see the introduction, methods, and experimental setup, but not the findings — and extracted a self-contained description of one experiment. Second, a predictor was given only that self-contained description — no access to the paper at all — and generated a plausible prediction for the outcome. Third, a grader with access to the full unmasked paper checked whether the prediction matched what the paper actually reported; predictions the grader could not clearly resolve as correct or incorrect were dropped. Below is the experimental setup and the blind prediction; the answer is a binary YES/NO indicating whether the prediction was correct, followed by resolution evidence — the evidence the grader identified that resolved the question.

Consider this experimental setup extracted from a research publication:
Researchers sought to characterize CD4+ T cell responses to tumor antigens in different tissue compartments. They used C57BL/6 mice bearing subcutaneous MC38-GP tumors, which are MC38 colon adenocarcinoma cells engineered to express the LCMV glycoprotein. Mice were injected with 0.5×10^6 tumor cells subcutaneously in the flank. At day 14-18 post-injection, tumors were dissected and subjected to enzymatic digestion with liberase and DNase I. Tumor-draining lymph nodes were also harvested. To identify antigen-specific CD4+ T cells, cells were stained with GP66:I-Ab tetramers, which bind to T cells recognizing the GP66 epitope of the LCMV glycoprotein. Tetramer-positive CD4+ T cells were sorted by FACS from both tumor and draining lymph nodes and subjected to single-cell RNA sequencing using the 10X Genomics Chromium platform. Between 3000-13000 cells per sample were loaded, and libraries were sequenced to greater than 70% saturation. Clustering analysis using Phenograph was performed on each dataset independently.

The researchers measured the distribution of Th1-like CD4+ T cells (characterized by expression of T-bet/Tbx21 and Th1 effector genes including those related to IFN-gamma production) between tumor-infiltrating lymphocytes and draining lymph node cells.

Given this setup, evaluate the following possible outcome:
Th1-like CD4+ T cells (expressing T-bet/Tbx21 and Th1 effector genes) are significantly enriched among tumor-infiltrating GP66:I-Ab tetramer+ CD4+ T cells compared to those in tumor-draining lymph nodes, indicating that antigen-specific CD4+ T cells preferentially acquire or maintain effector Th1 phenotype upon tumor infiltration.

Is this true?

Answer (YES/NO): YES